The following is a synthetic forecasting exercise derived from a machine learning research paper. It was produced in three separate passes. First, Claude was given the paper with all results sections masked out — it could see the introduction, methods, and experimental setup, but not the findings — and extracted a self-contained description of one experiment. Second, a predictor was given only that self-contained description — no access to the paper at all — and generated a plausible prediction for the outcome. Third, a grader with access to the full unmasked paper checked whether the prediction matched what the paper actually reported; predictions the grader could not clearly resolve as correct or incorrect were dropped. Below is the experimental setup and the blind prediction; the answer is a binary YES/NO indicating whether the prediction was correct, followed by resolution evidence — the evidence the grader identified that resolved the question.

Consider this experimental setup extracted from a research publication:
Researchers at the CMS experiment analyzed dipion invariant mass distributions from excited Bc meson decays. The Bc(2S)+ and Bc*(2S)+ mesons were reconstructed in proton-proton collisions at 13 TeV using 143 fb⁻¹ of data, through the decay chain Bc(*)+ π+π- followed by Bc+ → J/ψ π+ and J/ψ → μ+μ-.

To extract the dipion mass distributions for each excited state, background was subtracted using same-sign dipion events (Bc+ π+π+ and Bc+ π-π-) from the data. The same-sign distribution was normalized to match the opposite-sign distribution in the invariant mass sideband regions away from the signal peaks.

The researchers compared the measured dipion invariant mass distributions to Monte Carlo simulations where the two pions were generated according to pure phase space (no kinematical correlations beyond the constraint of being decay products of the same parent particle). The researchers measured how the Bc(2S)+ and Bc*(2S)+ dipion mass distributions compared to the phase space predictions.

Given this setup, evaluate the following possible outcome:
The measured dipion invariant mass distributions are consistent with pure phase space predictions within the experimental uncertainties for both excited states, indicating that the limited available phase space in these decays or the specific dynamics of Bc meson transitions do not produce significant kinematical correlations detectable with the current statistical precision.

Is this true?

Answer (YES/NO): NO